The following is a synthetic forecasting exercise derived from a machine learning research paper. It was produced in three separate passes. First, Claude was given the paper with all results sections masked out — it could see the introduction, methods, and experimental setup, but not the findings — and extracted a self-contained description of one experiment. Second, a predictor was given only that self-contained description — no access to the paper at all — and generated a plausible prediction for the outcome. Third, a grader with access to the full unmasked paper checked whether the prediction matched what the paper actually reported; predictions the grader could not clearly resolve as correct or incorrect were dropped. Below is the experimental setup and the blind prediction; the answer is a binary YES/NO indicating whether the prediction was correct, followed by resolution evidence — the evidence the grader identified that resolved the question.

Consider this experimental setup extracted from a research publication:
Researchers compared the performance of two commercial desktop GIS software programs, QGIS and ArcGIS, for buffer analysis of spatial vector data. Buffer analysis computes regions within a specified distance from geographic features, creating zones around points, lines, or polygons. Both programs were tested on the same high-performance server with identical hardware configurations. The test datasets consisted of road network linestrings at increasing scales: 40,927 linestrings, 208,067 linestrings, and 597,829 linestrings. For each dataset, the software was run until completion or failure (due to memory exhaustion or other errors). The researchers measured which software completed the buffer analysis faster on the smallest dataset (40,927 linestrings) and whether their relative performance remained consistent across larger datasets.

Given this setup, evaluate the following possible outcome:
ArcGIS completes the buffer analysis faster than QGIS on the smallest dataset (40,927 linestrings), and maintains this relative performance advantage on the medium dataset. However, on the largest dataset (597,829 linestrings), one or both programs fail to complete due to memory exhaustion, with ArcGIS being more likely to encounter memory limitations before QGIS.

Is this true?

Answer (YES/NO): NO